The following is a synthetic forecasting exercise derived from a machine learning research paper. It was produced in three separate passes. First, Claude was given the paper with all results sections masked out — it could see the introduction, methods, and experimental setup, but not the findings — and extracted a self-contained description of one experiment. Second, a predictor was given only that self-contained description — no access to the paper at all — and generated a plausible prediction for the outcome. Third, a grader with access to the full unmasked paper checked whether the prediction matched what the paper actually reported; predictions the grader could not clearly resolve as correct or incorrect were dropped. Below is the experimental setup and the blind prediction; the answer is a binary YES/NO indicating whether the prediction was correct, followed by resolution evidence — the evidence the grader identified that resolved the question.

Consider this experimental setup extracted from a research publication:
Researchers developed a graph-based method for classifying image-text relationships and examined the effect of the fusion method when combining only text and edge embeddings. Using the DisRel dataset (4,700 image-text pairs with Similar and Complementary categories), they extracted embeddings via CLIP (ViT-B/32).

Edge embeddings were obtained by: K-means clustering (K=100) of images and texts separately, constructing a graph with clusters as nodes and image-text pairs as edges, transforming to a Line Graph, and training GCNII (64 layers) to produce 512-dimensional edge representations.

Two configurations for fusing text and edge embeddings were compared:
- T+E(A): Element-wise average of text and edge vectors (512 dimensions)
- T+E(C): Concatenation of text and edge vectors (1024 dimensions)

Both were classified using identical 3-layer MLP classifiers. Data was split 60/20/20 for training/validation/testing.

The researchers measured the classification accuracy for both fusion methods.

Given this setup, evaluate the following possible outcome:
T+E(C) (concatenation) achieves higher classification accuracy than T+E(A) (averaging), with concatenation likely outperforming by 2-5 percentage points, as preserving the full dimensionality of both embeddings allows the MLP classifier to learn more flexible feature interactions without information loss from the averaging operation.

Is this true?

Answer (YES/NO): NO